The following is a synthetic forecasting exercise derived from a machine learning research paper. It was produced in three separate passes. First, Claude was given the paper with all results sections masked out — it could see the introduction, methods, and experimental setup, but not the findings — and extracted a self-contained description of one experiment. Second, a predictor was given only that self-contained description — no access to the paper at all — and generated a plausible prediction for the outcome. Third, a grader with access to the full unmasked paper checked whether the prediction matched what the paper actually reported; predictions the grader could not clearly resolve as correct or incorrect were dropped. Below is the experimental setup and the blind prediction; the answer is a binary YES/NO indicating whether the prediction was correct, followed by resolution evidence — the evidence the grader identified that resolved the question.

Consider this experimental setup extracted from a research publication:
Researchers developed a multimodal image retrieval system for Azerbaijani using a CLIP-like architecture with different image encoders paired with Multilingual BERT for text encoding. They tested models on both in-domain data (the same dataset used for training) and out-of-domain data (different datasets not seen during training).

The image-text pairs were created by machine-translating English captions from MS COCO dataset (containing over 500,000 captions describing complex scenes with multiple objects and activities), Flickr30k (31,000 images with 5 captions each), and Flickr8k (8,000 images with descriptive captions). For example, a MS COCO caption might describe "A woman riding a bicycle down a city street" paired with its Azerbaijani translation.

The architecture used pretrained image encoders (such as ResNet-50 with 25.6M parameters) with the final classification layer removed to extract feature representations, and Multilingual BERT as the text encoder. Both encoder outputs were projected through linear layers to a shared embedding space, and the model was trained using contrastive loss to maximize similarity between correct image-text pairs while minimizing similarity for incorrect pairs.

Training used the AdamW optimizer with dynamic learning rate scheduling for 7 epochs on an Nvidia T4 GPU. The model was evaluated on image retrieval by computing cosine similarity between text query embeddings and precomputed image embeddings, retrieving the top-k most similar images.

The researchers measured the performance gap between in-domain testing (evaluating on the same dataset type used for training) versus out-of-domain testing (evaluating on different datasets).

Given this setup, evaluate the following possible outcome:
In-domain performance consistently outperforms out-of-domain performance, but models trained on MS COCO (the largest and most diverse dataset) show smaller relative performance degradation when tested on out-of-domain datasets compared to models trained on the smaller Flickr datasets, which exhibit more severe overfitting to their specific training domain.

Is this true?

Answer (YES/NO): NO